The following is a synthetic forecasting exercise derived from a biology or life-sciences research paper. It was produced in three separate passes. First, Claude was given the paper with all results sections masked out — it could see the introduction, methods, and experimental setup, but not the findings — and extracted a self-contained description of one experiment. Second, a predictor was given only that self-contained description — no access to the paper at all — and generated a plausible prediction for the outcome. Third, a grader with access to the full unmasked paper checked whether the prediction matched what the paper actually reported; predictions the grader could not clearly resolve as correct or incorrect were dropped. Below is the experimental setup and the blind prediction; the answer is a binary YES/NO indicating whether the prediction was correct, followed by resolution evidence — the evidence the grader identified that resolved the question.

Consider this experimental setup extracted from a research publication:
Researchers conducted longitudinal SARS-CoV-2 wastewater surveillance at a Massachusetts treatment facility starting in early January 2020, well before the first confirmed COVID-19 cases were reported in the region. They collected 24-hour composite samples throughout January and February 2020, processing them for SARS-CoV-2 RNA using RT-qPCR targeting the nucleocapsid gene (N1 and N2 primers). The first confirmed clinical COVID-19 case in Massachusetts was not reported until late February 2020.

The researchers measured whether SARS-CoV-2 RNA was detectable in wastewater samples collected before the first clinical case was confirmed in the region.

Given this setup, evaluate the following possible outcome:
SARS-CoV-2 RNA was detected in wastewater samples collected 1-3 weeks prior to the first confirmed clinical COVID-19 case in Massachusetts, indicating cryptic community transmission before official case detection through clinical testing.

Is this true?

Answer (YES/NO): NO